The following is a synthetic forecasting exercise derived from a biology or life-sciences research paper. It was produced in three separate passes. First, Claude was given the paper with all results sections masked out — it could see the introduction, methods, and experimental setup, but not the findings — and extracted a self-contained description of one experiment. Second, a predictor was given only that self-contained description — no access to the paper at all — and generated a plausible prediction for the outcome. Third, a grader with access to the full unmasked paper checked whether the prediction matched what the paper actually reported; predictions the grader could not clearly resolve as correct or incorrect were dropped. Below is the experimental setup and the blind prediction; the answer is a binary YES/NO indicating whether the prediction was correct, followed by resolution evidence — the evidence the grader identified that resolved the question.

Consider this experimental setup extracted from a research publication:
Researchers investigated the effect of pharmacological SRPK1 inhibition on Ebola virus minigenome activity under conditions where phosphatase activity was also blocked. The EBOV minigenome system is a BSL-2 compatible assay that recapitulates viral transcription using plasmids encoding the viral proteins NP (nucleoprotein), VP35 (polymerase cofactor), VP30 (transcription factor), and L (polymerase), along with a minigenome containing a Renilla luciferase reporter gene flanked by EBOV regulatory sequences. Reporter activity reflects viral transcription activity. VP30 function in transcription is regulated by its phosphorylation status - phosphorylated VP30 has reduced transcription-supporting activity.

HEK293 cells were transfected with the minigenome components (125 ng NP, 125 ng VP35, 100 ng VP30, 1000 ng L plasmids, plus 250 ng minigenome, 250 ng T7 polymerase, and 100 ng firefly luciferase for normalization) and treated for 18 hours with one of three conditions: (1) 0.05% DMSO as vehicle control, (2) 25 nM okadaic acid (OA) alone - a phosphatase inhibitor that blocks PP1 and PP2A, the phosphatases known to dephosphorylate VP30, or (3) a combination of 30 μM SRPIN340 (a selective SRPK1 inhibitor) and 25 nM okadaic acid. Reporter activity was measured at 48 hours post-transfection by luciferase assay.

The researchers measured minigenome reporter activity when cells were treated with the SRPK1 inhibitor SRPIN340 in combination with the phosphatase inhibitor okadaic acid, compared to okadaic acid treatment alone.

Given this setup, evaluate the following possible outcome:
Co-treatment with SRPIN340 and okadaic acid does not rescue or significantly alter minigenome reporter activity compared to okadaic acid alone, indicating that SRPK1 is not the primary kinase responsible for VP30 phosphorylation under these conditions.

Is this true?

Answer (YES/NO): NO